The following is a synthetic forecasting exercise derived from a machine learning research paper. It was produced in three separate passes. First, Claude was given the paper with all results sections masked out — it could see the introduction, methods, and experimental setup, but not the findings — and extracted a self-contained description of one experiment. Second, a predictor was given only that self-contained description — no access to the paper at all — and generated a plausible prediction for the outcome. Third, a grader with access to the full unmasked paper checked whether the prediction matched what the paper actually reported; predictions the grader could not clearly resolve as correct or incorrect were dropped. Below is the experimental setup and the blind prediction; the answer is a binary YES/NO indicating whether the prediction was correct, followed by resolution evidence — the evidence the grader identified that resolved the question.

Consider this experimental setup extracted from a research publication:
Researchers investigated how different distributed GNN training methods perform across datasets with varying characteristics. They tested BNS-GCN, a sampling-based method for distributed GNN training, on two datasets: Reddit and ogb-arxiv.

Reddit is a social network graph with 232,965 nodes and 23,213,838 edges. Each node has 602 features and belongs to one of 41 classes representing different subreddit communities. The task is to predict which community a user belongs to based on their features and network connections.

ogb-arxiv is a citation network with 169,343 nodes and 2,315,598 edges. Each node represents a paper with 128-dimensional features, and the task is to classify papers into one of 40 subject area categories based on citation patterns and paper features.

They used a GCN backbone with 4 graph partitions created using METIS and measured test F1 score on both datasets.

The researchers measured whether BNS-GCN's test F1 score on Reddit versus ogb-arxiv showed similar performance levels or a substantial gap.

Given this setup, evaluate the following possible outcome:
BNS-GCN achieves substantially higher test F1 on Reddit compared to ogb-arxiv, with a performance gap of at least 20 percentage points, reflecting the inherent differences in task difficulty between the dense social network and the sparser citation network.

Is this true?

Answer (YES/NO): YES